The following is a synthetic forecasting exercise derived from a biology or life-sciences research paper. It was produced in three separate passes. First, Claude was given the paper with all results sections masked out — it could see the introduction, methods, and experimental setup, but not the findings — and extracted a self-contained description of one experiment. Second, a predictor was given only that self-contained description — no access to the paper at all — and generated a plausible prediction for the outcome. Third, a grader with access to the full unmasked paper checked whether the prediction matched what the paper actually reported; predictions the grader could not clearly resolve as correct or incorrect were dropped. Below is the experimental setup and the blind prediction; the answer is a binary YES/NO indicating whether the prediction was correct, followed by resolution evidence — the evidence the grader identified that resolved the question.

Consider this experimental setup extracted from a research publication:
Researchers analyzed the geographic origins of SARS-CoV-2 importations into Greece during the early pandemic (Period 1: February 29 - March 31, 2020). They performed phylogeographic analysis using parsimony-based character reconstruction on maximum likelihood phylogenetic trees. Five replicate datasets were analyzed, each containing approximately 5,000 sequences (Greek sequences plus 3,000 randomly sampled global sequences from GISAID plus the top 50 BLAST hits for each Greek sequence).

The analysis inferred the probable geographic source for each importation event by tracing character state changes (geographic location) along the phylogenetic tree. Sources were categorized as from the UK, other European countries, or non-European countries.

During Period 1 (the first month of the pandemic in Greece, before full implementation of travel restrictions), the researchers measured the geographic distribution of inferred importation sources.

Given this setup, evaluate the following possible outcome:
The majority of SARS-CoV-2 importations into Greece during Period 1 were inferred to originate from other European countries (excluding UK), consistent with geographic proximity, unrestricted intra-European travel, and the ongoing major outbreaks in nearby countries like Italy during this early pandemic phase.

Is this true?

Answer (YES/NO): NO